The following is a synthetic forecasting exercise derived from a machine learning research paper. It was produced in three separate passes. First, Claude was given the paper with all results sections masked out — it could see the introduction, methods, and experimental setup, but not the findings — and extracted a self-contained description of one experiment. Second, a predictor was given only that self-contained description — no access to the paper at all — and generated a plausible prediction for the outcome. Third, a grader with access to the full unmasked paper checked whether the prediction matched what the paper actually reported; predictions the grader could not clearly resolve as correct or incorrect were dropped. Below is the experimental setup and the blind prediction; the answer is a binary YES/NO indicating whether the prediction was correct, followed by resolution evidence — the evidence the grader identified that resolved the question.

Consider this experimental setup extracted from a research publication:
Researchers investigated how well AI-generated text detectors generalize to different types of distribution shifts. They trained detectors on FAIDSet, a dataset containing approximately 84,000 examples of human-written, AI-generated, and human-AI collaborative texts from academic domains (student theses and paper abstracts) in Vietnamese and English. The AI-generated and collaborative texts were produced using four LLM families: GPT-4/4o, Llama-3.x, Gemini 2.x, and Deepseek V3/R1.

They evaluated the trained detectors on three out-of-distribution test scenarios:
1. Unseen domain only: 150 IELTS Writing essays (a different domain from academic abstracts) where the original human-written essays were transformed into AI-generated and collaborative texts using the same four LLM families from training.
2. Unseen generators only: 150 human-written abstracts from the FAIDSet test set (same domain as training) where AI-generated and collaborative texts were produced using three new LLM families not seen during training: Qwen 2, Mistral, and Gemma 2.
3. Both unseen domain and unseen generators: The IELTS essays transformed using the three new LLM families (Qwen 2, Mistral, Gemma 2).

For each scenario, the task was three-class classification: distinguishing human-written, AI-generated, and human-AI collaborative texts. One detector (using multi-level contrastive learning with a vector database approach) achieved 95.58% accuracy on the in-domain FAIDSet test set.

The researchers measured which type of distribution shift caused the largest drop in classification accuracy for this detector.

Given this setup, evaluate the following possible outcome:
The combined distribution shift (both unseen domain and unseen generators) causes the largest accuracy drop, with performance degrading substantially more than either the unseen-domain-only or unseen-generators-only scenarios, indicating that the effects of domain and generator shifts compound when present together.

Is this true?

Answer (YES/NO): NO